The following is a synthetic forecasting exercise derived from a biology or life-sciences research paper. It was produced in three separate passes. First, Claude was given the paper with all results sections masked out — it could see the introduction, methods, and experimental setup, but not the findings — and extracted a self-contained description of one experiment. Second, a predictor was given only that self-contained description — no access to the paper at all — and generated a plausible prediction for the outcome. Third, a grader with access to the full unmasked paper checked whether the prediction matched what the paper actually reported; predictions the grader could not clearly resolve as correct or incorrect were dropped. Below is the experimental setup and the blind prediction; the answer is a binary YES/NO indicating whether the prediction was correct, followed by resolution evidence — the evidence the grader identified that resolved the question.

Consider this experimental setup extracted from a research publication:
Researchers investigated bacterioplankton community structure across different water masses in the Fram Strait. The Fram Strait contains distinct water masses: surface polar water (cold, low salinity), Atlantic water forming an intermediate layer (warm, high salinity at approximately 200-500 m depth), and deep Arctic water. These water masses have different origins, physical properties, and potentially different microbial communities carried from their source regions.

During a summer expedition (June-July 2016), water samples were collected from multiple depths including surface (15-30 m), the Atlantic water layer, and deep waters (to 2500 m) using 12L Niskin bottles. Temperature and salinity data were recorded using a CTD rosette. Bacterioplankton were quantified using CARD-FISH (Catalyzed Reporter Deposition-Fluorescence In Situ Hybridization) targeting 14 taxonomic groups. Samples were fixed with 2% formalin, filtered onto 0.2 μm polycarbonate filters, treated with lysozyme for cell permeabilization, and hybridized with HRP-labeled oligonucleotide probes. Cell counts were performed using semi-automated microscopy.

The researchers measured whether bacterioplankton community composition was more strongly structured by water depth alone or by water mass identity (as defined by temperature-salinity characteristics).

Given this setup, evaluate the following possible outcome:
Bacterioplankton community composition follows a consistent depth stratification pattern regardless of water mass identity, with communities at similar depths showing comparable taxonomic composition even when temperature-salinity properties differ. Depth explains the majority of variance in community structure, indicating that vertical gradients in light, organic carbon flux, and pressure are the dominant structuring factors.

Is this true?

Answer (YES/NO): NO